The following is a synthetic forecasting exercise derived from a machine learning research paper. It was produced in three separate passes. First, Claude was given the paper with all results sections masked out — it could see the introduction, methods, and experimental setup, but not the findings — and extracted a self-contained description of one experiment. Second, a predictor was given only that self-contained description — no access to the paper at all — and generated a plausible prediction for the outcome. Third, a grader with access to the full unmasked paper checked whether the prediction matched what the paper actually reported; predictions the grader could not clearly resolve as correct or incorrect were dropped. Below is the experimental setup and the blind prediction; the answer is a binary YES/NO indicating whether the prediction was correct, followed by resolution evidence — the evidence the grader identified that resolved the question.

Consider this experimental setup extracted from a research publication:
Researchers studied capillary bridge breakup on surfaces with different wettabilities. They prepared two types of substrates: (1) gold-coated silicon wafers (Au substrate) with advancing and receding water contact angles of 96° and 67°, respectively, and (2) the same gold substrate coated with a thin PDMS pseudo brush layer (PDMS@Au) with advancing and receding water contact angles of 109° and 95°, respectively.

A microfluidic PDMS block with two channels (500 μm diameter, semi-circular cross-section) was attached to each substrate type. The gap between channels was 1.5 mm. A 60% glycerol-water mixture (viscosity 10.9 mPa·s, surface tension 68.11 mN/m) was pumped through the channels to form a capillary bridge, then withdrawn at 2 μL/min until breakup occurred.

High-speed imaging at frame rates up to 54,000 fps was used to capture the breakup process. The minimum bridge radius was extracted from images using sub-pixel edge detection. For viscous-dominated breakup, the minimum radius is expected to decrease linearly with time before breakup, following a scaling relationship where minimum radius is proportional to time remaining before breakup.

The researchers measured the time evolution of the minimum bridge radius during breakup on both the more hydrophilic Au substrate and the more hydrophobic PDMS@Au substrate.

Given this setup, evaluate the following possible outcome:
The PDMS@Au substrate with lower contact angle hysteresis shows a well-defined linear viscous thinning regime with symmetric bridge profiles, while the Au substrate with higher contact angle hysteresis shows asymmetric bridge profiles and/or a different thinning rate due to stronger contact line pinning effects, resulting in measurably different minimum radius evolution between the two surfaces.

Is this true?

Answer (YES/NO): NO